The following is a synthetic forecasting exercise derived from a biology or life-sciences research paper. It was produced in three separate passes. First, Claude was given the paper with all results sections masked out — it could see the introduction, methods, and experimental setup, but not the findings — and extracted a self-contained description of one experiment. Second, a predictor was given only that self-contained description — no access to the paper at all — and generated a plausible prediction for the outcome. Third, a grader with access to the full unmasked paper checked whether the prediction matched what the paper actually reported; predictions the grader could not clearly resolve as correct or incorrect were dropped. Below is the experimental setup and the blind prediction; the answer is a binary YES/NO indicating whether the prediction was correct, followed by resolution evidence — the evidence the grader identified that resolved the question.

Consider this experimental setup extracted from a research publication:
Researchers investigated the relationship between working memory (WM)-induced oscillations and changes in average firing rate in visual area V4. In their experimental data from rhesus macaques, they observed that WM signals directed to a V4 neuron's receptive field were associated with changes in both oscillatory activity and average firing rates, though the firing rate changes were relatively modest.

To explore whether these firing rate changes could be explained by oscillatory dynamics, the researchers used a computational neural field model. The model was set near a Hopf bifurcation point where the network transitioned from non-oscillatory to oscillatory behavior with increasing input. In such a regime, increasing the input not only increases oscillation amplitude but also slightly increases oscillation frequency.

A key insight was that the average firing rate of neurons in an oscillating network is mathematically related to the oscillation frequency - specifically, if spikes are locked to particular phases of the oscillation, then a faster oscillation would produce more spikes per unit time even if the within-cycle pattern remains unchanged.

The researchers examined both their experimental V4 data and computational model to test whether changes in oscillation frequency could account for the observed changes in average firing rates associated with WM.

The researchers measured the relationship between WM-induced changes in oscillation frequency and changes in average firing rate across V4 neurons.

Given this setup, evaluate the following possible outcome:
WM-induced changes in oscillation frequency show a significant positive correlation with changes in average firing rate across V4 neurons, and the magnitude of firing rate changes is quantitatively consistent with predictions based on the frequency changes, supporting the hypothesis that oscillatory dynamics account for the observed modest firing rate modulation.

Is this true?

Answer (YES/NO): YES